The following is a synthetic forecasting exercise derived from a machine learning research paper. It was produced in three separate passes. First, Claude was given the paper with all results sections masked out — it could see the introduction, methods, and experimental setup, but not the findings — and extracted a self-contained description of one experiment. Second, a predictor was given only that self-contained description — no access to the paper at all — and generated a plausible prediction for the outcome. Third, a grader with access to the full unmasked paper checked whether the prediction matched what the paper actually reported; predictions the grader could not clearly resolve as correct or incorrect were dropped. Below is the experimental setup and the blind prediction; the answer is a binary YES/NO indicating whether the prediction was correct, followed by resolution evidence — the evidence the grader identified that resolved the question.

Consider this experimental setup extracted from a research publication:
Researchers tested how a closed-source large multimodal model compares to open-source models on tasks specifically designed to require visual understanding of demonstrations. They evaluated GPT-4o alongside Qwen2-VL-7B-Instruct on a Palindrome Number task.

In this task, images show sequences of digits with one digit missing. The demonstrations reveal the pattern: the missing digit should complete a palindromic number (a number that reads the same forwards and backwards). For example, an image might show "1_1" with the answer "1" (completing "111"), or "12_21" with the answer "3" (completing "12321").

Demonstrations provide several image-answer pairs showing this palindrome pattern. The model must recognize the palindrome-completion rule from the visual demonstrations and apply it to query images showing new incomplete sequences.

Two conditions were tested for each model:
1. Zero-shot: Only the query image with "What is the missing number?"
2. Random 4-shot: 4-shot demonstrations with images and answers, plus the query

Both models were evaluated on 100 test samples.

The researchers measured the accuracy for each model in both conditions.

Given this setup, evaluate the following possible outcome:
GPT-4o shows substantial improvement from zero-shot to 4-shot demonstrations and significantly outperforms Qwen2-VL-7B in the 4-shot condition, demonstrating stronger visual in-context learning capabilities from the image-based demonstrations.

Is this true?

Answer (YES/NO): NO